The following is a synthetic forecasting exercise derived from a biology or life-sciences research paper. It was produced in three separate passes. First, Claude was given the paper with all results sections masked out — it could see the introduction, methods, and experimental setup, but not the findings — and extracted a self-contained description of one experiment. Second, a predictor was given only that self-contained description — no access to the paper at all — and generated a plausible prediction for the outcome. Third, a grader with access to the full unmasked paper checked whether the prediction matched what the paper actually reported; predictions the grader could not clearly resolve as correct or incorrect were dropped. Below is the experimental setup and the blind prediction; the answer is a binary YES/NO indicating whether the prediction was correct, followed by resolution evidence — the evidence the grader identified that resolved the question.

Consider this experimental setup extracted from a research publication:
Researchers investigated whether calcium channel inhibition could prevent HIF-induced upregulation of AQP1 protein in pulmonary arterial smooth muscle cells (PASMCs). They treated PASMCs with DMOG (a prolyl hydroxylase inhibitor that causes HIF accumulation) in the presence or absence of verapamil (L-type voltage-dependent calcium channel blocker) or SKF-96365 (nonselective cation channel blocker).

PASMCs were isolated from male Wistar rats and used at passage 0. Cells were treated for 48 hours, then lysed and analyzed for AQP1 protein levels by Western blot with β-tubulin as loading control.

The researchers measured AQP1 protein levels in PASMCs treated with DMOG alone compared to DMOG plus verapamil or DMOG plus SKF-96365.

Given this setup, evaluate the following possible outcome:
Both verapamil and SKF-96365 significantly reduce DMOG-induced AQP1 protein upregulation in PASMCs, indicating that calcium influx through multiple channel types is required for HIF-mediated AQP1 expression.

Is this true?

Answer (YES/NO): YES